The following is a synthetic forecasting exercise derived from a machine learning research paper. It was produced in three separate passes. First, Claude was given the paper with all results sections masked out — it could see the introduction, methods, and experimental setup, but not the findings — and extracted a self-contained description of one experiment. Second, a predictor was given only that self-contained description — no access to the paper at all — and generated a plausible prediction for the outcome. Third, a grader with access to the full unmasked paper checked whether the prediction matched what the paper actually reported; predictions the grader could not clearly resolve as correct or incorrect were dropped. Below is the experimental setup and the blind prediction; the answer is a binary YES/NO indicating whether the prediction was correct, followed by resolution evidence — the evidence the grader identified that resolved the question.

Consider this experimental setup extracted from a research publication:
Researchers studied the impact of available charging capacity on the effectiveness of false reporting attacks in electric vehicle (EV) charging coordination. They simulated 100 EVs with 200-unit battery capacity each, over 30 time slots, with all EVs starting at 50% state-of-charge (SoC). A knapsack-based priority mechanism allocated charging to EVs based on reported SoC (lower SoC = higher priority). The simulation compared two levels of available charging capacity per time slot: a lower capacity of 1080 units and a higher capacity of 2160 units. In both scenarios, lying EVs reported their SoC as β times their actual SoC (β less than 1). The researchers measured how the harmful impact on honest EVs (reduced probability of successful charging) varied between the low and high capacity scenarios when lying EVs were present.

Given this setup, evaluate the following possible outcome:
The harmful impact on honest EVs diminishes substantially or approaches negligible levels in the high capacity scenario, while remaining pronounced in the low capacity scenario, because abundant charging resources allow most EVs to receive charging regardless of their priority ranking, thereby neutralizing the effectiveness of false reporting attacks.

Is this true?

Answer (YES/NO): NO